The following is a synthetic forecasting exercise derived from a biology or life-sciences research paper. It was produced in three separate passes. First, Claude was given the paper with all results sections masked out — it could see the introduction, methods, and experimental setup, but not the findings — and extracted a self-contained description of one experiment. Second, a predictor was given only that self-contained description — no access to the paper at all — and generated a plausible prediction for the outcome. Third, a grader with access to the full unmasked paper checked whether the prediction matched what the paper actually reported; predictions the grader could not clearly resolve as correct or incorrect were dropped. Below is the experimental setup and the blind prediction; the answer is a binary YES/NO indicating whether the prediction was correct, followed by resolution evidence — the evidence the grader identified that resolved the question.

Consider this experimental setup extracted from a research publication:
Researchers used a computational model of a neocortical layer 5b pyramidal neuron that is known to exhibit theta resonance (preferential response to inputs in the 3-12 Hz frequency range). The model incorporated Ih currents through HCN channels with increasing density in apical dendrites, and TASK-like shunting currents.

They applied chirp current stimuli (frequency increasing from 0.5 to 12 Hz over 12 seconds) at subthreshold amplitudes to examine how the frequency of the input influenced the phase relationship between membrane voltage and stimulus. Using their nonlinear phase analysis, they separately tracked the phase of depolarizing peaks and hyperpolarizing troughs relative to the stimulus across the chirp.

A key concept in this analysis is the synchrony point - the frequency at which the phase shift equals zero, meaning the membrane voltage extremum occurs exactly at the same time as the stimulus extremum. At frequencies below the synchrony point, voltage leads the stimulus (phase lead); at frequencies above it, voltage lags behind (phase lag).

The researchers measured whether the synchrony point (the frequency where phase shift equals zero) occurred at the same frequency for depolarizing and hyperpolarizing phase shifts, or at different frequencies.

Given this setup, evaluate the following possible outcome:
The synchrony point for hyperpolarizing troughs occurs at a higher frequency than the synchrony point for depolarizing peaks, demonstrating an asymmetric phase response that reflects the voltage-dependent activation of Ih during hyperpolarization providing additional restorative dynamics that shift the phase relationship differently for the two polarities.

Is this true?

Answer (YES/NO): YES